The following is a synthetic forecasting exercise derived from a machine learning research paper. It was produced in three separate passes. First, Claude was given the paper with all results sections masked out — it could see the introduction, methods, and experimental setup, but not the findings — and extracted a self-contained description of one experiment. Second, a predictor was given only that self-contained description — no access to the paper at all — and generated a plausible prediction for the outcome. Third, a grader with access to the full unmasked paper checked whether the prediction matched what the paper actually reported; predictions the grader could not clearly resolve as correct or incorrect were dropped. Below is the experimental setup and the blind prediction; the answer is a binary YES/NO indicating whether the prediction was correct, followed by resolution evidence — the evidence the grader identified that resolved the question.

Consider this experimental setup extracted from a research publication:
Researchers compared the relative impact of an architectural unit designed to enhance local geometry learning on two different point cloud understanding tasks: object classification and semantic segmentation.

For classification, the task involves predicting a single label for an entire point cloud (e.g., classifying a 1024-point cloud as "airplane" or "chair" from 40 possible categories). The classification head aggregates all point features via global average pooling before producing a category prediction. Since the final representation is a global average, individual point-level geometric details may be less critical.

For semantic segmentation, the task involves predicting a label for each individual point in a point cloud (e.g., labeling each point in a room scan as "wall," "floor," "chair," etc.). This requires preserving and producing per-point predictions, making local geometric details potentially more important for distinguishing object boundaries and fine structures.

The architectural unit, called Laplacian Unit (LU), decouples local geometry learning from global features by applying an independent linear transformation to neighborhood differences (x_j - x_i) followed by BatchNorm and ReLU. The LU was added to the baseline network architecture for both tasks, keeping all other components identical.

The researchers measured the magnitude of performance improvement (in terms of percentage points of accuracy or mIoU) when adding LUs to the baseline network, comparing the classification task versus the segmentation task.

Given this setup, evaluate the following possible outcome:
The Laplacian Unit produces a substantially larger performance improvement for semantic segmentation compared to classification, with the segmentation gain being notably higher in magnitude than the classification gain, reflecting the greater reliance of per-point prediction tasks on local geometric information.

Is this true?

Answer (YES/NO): YES